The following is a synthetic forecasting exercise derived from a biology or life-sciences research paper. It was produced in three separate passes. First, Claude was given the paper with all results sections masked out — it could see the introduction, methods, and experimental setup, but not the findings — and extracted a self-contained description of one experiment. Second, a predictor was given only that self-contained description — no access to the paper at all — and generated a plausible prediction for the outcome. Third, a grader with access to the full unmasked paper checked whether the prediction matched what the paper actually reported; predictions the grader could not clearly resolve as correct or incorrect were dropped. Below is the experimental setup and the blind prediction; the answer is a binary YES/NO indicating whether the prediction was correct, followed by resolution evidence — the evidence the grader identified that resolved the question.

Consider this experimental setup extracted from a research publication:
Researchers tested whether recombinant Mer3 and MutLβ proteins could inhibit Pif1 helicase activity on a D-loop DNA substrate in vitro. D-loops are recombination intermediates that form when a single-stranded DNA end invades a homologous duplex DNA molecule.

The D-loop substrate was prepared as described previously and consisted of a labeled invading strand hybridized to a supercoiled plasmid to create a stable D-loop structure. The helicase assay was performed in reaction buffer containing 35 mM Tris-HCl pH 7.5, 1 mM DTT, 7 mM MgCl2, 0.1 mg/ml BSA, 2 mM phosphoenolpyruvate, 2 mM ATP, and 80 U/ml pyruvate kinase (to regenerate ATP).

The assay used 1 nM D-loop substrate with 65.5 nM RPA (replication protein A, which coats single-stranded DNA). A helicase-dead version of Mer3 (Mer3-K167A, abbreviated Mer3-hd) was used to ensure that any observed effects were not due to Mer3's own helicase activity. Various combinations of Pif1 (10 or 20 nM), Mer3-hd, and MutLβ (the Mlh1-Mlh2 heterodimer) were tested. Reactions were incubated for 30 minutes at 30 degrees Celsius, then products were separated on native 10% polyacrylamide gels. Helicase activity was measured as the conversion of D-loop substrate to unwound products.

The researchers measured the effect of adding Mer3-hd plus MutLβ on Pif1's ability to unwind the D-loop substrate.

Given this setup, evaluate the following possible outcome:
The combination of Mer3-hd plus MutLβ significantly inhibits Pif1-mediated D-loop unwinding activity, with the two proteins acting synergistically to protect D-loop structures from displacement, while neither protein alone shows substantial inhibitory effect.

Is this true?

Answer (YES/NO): NO